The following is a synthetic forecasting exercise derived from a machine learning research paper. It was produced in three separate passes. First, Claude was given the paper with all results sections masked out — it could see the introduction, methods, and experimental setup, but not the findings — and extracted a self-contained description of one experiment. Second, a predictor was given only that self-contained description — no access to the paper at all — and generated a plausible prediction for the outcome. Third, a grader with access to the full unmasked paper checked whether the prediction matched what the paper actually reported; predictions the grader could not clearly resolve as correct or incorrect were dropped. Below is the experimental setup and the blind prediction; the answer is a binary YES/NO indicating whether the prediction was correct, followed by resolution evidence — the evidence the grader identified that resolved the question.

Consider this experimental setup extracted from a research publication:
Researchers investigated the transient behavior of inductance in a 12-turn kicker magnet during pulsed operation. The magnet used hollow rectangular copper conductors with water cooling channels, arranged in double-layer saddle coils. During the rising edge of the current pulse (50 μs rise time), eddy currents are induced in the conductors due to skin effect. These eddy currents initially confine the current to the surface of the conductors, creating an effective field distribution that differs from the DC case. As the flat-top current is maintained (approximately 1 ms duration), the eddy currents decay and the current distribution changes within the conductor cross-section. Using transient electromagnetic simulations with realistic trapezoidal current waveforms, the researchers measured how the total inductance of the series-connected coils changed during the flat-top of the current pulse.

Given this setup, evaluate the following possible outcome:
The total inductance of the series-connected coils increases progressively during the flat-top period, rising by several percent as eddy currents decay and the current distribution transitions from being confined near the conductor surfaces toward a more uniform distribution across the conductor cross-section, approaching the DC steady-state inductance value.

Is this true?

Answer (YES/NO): YES